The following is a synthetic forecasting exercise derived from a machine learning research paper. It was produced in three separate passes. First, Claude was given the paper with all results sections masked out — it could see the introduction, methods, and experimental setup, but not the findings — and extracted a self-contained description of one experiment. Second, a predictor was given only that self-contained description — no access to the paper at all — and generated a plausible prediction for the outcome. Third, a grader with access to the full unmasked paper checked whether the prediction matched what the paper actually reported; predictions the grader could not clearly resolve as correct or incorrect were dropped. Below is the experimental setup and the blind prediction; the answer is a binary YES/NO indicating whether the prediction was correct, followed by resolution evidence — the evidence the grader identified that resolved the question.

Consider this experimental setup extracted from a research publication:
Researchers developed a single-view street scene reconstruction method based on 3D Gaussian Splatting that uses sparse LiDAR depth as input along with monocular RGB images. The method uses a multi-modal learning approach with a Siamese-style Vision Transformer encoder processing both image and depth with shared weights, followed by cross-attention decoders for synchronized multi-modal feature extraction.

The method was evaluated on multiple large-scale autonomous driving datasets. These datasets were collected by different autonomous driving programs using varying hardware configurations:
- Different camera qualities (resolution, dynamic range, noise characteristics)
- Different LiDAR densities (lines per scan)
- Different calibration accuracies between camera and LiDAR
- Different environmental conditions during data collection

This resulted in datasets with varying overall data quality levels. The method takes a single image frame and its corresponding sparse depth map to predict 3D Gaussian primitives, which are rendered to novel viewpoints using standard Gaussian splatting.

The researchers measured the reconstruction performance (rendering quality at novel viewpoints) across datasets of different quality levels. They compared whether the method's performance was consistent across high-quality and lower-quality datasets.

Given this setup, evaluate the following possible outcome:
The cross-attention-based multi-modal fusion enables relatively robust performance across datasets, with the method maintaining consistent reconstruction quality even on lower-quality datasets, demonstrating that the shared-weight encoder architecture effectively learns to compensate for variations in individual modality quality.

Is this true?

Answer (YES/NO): NO